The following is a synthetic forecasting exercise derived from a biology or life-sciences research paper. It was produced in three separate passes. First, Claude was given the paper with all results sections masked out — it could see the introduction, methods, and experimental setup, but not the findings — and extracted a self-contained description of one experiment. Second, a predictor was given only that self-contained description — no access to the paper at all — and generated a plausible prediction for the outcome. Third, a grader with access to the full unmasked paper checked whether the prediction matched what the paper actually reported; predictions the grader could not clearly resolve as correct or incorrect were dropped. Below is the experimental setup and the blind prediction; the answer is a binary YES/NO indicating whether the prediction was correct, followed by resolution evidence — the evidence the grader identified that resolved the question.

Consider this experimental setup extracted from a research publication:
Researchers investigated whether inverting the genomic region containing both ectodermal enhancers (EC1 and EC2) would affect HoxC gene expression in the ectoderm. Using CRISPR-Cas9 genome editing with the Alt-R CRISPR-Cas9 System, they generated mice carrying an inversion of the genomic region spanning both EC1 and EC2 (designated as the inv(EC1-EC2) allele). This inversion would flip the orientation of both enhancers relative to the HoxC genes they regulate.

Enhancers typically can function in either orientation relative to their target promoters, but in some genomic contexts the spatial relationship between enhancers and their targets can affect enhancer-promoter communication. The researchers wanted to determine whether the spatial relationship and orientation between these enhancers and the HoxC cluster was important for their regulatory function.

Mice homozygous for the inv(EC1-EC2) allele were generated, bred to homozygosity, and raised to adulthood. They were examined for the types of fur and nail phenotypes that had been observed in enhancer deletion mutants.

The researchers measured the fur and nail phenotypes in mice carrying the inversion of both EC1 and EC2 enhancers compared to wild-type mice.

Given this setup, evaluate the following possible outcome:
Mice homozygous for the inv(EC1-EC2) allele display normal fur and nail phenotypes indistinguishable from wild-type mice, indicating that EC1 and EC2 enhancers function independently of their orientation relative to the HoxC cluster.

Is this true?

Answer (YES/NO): YES